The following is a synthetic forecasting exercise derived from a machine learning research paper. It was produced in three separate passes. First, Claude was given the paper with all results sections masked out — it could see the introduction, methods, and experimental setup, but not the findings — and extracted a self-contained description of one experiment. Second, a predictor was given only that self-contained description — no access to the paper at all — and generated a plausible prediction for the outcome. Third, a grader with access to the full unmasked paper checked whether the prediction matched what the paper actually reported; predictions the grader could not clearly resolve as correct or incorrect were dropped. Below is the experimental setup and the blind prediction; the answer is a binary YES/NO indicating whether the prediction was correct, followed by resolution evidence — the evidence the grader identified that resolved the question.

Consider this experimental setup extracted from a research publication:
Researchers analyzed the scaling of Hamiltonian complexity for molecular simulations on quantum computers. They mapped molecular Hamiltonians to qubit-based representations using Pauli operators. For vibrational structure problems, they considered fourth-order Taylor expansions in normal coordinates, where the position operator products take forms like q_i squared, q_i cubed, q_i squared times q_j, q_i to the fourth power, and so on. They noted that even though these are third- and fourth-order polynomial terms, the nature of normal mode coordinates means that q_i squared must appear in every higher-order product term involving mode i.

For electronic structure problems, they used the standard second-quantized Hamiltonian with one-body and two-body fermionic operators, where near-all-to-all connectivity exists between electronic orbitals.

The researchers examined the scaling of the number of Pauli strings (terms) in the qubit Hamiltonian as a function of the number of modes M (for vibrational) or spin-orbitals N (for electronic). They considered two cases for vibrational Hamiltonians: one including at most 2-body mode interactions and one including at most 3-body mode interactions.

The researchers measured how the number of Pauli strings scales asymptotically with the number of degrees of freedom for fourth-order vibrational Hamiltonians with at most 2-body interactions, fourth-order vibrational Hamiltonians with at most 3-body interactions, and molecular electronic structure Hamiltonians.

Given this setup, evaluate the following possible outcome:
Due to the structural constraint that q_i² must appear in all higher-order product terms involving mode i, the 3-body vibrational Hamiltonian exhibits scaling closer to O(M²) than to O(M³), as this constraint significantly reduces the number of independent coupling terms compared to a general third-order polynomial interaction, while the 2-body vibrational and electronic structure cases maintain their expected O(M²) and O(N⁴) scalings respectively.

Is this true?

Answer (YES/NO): NO